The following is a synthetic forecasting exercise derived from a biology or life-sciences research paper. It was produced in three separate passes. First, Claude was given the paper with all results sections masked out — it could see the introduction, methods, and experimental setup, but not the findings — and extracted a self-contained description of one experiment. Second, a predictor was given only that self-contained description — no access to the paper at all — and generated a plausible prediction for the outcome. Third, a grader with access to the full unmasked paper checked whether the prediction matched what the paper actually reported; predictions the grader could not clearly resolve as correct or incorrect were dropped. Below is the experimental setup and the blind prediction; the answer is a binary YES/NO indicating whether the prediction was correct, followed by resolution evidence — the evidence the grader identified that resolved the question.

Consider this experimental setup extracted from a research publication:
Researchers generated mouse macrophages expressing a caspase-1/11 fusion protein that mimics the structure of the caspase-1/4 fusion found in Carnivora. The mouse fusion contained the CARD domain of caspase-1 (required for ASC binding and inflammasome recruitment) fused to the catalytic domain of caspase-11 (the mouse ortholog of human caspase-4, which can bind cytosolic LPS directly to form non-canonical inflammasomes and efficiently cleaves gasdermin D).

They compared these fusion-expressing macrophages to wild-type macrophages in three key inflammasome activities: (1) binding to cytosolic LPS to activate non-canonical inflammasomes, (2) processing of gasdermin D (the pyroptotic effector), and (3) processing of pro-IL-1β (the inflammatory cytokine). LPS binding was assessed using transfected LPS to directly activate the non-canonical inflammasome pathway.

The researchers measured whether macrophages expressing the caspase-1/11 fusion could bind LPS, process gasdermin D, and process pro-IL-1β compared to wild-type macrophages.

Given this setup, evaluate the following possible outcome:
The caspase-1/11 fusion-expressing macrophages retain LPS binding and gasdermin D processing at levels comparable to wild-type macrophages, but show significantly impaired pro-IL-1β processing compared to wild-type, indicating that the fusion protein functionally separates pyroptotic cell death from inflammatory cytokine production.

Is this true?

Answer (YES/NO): NO